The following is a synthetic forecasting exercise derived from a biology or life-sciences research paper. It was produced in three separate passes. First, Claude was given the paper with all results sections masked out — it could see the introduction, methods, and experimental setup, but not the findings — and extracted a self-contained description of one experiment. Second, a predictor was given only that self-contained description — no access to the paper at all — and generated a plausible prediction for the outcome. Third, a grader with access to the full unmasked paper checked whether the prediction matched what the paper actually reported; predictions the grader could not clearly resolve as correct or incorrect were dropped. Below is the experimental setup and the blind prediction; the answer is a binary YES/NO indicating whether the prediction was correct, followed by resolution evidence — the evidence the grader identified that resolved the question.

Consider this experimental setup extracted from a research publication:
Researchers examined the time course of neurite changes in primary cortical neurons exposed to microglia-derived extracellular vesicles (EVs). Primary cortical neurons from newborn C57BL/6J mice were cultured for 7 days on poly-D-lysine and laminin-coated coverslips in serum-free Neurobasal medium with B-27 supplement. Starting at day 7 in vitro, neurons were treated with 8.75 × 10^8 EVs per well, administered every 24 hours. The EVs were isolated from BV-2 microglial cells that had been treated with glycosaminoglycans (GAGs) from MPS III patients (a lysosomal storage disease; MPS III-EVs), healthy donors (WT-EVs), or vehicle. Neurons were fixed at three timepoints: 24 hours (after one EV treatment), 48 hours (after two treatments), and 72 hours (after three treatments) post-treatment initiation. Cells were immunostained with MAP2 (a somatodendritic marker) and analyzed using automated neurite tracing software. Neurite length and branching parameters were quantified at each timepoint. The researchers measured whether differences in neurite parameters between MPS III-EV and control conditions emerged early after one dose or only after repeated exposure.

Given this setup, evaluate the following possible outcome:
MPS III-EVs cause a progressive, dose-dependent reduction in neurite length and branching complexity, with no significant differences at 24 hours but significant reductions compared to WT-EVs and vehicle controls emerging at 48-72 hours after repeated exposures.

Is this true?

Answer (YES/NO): YES